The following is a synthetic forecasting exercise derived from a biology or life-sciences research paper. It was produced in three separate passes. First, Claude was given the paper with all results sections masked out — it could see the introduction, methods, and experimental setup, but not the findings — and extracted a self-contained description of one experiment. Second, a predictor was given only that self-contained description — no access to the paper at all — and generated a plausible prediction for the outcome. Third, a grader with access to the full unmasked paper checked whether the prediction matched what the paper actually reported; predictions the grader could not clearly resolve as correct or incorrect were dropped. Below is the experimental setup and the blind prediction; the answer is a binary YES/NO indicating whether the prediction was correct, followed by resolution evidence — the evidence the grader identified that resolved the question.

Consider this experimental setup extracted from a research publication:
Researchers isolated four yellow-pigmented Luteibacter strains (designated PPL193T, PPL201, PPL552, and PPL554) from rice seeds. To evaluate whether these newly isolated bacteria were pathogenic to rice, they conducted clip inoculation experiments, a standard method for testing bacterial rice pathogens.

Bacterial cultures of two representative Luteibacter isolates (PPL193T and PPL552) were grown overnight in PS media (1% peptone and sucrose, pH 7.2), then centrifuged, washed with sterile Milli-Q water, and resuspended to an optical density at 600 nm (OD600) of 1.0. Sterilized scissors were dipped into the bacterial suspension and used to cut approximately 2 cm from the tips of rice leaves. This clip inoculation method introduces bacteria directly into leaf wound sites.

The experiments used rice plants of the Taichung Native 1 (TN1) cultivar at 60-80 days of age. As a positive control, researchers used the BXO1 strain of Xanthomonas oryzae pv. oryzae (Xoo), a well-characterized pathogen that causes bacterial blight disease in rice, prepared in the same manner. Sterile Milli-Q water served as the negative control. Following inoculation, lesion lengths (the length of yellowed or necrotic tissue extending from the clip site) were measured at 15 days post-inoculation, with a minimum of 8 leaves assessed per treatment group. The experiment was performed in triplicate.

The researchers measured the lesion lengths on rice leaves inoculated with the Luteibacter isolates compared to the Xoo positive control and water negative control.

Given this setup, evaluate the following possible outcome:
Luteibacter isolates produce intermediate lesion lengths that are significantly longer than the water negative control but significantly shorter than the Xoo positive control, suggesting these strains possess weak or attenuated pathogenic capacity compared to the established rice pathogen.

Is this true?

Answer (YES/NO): NO